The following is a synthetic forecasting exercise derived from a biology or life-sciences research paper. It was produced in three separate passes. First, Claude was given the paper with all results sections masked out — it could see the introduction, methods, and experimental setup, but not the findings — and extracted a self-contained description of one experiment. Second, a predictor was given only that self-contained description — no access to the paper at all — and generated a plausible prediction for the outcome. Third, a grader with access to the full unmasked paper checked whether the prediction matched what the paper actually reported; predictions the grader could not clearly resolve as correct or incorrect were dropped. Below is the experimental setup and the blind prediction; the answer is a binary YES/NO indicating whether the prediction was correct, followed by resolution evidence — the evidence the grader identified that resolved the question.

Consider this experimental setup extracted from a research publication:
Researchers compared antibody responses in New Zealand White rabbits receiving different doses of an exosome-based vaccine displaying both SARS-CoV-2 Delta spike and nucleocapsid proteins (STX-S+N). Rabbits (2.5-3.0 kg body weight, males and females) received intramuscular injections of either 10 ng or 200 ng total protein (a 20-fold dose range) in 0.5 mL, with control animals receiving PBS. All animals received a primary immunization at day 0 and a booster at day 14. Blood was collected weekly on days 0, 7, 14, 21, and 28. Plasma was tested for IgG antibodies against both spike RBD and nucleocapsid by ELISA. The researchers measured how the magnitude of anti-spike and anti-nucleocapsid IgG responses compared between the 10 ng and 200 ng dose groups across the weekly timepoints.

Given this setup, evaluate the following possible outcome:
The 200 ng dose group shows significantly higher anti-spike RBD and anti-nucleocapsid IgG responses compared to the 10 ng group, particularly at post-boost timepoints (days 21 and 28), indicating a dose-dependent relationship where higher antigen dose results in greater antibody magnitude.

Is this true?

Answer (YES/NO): NO